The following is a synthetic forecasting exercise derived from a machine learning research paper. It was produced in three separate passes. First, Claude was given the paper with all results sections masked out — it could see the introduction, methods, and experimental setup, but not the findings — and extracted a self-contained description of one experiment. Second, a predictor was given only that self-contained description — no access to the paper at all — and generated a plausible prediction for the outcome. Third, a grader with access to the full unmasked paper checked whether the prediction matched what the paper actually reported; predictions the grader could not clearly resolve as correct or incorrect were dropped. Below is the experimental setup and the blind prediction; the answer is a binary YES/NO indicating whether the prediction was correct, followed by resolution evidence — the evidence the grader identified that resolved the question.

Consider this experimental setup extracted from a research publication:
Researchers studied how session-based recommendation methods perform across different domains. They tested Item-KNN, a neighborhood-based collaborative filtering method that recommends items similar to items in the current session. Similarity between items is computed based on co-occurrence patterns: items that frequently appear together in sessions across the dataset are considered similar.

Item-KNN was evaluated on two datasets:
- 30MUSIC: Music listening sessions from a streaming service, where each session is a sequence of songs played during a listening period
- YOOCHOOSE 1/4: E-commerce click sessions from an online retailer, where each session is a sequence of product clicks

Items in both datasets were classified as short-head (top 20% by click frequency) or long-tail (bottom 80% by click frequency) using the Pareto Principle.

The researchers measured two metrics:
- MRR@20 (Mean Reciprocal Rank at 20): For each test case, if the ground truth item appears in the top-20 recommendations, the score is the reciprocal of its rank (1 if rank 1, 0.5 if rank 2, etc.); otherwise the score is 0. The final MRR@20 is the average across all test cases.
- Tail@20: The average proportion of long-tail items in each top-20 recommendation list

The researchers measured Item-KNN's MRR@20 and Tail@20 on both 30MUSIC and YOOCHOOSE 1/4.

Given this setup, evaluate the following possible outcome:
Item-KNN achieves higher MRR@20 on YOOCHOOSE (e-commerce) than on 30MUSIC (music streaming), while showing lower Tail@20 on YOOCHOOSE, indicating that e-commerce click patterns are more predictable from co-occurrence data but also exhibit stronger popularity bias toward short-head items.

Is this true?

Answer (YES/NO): YES